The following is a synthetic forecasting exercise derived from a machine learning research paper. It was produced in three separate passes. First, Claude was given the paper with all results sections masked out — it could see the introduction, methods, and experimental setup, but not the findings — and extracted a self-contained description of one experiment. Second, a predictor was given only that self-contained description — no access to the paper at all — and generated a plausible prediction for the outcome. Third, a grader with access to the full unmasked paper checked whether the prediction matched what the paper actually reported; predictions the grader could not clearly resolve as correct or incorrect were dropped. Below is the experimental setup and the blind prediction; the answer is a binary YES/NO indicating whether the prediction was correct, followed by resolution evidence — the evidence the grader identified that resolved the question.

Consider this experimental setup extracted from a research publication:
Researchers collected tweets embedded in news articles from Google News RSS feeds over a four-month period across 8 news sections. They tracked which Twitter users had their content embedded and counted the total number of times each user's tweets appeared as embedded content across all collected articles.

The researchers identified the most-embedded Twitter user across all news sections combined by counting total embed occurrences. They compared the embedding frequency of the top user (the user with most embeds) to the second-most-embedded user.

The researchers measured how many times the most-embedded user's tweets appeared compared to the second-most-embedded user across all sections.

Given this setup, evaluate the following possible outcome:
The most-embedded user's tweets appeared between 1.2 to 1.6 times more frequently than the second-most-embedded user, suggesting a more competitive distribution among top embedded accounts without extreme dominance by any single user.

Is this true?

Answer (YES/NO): NO